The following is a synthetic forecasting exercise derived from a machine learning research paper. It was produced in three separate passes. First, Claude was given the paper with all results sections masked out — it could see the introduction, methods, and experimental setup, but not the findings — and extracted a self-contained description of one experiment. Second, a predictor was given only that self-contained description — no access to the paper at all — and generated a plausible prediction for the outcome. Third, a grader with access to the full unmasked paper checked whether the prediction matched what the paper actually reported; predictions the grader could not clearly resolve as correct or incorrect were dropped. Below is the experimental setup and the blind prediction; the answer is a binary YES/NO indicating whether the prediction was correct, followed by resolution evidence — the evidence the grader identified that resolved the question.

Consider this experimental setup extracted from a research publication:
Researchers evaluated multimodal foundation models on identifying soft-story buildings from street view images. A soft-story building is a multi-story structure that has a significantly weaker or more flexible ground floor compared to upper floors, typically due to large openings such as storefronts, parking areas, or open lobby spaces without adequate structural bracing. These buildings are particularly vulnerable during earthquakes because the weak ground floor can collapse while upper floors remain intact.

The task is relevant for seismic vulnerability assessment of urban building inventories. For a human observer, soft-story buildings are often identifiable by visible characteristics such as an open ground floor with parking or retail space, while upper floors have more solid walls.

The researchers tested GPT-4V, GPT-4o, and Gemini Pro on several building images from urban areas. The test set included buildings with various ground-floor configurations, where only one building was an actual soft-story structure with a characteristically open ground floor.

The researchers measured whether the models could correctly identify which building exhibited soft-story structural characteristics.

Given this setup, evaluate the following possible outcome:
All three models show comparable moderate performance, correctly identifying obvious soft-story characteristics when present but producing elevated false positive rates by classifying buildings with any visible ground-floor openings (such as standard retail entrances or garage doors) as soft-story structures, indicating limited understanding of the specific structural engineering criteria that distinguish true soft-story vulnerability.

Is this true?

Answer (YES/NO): NO